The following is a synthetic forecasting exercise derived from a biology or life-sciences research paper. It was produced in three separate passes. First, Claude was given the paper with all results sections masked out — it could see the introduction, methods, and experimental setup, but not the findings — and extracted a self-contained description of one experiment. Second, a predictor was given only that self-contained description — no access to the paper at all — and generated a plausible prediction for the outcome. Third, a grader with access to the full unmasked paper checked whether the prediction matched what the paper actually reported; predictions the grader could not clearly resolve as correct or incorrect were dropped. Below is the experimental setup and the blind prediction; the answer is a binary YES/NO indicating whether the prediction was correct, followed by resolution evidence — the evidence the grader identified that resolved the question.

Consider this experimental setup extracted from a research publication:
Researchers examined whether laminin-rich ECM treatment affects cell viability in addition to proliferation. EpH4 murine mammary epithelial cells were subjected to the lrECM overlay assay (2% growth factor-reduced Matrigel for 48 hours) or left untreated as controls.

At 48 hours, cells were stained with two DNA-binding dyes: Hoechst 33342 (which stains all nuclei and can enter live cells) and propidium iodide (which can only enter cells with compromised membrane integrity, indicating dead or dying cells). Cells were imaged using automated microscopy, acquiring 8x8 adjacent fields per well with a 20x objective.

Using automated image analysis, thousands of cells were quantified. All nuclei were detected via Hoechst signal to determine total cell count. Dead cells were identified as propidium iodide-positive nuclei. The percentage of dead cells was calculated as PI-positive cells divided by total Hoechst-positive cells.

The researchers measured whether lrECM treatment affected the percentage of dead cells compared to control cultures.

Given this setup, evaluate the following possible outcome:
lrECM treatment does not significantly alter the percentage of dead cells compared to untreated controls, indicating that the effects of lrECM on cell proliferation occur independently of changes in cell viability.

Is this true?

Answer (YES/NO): YES